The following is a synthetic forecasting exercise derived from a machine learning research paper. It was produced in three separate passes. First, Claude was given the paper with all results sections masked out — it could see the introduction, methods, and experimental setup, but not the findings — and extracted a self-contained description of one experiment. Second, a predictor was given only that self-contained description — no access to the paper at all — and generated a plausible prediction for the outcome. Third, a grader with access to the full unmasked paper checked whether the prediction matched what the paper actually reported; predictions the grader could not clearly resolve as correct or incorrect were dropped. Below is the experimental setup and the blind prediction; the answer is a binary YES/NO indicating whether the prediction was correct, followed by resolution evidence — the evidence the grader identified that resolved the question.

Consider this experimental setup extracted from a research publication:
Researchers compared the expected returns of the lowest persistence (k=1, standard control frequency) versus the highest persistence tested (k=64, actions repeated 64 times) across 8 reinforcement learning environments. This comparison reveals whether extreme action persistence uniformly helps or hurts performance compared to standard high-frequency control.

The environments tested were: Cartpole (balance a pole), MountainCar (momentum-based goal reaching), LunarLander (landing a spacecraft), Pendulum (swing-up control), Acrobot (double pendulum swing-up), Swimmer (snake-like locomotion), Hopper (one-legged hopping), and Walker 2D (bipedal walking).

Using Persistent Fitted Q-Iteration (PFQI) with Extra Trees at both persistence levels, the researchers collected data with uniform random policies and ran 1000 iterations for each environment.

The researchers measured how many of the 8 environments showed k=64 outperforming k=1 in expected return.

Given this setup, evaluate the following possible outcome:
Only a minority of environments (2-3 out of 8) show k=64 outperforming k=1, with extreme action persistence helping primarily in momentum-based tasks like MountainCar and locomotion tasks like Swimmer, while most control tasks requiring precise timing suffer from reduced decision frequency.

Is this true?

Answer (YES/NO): NO